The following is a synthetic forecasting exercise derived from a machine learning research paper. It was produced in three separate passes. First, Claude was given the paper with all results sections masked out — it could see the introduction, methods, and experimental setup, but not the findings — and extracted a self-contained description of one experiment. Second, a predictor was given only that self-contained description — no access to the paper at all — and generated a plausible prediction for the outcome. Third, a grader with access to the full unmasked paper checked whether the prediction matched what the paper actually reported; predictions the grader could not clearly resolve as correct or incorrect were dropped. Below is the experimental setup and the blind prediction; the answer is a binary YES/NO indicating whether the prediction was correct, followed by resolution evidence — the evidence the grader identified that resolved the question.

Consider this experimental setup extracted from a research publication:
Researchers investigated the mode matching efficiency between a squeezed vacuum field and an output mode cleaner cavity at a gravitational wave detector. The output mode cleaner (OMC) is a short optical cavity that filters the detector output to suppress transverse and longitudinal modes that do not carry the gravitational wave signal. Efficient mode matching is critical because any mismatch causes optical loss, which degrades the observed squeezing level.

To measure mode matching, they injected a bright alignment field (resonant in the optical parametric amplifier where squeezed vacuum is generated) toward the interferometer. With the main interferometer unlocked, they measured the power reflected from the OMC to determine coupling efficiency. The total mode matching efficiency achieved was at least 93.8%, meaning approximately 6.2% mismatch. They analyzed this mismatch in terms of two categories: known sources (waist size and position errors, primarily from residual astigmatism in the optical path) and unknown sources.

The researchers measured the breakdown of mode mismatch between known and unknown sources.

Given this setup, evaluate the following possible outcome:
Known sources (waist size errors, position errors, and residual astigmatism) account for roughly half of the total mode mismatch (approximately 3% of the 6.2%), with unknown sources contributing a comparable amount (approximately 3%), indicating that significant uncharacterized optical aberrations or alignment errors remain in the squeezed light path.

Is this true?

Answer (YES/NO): NO